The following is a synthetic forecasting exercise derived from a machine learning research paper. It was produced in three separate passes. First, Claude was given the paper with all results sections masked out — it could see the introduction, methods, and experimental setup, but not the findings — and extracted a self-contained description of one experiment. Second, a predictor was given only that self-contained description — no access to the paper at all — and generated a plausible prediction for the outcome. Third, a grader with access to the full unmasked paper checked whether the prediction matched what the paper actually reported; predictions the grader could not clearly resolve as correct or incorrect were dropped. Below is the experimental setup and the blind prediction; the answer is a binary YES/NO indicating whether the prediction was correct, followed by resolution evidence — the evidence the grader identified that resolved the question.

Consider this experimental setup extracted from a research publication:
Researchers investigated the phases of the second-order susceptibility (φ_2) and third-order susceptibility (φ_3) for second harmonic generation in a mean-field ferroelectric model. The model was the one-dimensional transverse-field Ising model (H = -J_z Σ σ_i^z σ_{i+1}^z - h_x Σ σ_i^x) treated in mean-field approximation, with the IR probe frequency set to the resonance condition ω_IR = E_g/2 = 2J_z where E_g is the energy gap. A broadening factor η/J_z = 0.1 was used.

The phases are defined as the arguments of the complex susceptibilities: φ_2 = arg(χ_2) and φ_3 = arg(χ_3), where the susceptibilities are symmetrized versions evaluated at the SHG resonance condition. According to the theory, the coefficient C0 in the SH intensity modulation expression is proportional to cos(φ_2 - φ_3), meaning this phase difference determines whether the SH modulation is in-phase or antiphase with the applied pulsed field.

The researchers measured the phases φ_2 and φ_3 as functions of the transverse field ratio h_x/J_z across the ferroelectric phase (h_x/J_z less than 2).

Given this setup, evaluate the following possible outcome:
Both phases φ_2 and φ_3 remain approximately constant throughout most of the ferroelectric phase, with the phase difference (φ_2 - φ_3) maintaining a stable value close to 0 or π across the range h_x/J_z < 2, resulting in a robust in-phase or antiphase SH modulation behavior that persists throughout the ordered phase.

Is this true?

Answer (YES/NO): NO